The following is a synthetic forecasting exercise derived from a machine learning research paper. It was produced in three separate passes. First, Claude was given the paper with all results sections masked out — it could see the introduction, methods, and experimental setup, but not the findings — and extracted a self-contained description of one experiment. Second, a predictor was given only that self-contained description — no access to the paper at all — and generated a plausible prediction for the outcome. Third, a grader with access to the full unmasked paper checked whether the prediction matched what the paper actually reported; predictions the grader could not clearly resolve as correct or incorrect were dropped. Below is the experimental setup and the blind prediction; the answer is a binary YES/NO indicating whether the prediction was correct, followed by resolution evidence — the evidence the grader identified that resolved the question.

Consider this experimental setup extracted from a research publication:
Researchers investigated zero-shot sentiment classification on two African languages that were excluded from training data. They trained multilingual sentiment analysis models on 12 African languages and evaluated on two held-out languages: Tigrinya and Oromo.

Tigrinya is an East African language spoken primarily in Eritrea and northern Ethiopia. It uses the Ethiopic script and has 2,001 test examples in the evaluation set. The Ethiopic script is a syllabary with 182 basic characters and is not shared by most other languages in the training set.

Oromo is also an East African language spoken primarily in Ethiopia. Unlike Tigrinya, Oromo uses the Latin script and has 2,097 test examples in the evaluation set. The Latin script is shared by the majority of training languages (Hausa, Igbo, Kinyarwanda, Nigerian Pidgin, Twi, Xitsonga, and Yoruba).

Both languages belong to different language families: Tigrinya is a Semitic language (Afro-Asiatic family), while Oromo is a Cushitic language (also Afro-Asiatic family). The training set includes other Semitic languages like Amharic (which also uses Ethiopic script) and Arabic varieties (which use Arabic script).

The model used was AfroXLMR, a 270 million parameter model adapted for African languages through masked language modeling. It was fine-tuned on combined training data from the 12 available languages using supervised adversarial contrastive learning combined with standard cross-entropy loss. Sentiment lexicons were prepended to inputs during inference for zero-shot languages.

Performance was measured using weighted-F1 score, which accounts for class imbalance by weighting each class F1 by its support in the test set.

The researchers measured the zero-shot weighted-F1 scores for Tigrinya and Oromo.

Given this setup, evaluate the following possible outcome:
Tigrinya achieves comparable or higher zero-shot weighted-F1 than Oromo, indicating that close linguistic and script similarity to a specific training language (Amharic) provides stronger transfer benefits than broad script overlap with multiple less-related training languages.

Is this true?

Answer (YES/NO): YES